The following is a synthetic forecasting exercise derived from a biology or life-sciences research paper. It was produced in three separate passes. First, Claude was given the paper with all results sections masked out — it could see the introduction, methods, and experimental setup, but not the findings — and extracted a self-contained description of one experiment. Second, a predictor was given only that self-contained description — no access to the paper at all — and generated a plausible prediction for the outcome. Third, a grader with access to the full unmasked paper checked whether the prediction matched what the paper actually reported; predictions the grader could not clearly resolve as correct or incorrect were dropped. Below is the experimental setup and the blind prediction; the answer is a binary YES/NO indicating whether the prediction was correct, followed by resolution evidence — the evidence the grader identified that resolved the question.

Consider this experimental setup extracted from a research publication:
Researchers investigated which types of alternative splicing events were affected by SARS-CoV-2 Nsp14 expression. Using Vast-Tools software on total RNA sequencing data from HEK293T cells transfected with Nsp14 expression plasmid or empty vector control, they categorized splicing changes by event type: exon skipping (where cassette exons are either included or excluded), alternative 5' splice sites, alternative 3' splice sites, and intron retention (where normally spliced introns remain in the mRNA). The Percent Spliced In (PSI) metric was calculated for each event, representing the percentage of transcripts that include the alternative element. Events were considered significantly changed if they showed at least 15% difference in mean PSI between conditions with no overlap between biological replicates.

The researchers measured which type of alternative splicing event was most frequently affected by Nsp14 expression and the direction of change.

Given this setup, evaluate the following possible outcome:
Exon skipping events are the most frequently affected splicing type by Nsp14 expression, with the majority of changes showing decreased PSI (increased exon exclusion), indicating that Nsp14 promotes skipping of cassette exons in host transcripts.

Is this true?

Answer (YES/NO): YES